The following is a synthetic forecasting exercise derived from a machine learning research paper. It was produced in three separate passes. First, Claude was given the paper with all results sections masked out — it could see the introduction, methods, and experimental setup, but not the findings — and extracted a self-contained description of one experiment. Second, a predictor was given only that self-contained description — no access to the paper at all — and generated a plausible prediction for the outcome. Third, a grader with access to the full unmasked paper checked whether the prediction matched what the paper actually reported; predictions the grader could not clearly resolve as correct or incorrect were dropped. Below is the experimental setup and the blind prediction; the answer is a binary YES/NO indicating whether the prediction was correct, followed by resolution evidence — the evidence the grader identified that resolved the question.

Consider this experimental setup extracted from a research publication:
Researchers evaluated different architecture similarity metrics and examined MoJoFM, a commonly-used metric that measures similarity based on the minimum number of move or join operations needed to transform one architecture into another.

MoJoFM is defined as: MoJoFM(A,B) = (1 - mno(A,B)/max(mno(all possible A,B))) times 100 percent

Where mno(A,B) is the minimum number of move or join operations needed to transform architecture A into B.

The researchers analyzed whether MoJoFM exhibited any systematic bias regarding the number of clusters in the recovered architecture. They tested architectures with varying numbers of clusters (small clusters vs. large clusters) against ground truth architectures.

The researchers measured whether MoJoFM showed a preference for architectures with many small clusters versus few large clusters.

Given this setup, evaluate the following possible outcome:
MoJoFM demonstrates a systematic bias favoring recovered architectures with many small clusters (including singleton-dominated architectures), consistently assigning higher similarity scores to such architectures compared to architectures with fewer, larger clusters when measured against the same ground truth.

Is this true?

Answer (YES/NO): YES